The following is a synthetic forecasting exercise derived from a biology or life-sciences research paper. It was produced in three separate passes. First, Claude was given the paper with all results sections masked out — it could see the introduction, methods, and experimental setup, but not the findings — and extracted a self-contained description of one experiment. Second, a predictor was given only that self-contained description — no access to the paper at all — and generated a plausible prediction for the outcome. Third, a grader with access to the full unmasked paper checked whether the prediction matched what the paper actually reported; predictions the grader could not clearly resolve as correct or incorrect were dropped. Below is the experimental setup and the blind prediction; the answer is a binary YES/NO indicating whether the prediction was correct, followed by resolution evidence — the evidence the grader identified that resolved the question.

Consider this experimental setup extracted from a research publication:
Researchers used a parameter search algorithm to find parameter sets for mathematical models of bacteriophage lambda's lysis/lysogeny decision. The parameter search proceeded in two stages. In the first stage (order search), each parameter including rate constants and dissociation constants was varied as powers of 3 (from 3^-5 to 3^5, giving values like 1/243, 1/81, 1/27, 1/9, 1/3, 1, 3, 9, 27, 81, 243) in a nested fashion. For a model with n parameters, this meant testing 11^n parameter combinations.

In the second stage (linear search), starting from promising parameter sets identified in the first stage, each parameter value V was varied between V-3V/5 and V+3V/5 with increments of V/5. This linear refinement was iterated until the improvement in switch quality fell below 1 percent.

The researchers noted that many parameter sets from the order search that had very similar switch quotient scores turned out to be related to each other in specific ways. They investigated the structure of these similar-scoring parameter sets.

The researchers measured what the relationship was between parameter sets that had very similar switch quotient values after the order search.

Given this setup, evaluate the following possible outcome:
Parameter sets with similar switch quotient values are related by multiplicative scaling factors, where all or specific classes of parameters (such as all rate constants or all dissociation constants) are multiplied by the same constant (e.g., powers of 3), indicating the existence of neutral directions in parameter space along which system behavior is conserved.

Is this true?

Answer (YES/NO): YES